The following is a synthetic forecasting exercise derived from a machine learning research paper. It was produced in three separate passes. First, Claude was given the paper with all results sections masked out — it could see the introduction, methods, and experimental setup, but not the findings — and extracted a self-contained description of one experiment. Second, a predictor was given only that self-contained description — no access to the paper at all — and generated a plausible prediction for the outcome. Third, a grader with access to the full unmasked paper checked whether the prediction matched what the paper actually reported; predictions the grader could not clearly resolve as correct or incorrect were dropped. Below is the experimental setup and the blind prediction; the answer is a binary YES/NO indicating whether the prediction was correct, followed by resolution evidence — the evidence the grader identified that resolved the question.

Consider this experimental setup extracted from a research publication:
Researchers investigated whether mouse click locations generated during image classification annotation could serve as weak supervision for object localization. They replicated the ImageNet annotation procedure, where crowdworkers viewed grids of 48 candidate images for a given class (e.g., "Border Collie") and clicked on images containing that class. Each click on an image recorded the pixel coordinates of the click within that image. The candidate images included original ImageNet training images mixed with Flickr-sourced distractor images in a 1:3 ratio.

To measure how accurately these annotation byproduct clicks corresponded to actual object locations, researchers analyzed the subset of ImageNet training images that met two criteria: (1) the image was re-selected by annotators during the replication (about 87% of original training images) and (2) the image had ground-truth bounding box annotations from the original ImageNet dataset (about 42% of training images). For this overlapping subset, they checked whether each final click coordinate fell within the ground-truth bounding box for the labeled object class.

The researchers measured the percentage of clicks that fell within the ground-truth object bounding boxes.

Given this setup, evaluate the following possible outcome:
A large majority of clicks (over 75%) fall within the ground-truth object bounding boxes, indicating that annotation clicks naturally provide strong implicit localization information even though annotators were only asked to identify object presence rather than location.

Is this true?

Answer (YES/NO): YES